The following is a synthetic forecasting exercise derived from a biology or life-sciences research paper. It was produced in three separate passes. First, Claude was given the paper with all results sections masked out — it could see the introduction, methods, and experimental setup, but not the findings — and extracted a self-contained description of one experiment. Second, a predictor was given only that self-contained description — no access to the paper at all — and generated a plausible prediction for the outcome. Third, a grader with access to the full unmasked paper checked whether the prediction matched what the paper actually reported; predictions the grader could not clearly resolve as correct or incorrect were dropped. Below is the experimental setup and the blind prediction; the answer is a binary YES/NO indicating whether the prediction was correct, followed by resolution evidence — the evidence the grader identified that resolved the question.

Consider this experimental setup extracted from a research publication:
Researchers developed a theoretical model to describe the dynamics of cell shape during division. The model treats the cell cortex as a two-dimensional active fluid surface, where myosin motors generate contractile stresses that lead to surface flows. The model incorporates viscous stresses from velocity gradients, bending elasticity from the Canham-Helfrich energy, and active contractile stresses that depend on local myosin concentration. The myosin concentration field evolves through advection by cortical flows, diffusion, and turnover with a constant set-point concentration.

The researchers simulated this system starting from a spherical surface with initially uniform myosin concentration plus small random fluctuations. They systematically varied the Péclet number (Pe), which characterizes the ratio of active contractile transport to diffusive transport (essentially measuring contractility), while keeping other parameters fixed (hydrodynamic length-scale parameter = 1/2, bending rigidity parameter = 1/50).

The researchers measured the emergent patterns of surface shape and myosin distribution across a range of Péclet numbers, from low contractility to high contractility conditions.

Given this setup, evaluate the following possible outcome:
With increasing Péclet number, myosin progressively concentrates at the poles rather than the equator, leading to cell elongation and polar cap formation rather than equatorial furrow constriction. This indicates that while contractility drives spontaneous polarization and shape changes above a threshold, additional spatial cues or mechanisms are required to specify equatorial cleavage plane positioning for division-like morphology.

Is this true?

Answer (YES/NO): NO